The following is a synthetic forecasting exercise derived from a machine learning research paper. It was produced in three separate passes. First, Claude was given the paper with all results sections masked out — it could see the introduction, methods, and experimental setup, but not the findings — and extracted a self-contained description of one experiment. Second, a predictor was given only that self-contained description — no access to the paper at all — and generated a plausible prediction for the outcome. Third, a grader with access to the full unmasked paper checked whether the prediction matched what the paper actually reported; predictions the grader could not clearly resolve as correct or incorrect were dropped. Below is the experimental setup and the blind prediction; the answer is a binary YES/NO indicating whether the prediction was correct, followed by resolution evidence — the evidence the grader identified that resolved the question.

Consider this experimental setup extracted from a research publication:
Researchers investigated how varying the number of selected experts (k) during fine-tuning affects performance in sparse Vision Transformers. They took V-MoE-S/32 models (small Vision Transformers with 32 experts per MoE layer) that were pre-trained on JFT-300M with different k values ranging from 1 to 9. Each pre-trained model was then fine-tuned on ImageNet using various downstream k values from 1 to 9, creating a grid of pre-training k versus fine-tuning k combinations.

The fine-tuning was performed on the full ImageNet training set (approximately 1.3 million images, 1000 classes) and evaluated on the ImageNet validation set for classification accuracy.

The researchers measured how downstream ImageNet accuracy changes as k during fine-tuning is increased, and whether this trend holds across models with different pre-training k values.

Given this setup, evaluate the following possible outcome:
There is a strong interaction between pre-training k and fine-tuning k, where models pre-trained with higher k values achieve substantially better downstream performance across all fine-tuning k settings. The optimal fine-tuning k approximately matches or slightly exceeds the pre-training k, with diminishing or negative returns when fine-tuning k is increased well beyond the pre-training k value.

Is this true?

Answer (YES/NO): NO